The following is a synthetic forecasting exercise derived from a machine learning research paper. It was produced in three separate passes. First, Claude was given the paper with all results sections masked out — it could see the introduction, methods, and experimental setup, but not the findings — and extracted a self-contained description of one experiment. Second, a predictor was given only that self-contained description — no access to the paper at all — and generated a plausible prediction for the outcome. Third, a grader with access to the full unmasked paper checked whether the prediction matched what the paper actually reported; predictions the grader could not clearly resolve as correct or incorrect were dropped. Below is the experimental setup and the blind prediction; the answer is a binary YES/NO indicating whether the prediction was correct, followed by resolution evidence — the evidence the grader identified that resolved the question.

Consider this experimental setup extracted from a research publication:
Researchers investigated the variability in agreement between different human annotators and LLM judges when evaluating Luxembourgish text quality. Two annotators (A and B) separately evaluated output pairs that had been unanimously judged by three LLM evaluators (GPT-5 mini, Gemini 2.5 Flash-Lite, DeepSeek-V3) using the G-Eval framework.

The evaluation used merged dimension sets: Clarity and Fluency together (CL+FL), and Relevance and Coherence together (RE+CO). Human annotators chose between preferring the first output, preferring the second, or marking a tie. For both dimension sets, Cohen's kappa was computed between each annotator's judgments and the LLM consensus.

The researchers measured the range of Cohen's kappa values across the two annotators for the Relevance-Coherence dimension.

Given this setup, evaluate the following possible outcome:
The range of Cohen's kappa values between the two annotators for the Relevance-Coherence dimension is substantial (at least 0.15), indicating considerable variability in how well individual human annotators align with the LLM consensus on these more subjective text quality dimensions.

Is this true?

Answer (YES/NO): YES